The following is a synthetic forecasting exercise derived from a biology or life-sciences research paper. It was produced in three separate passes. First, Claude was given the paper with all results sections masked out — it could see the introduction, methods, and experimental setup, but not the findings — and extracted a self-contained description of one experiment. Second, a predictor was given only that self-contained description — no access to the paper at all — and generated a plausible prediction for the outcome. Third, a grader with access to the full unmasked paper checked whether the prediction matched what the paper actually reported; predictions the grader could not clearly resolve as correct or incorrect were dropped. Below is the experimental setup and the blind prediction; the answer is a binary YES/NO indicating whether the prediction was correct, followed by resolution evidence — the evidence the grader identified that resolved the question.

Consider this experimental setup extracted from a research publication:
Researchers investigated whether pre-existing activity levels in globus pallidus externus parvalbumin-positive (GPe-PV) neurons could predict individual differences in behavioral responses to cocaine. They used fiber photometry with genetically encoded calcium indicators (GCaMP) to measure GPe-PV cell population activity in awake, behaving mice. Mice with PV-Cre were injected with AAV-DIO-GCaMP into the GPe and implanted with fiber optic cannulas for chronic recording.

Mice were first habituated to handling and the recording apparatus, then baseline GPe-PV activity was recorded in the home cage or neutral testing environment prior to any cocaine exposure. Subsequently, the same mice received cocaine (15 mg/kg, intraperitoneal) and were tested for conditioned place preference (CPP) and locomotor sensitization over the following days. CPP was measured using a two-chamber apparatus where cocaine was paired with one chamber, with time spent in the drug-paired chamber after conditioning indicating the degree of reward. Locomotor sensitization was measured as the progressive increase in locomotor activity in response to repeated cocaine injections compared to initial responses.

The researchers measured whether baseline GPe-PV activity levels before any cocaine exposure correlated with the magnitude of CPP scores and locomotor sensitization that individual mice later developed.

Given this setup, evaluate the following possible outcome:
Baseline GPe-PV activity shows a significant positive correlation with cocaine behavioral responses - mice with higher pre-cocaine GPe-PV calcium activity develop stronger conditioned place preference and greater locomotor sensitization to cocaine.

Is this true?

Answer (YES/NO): YES